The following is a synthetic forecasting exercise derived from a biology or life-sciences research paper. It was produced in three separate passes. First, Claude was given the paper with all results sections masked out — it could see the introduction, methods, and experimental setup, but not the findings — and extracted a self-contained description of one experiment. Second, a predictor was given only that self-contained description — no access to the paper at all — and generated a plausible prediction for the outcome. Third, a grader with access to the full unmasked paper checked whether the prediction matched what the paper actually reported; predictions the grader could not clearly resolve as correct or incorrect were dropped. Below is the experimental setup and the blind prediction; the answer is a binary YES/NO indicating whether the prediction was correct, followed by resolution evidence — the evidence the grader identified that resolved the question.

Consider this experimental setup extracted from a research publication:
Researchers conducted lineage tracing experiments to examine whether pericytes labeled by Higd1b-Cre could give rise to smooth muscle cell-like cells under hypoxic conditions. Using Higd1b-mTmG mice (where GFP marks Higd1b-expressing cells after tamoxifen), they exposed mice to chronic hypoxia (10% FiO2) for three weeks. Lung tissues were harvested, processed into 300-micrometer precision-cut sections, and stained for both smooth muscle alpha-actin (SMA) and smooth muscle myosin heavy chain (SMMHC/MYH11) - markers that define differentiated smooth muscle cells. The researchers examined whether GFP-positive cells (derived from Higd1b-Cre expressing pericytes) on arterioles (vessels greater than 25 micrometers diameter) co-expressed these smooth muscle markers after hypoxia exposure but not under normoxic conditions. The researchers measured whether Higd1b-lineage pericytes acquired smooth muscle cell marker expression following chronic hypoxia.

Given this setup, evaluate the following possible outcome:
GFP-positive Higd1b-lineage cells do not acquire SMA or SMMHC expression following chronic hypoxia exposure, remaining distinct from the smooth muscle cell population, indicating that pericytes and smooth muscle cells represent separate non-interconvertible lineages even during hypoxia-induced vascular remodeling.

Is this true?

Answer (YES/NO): NO